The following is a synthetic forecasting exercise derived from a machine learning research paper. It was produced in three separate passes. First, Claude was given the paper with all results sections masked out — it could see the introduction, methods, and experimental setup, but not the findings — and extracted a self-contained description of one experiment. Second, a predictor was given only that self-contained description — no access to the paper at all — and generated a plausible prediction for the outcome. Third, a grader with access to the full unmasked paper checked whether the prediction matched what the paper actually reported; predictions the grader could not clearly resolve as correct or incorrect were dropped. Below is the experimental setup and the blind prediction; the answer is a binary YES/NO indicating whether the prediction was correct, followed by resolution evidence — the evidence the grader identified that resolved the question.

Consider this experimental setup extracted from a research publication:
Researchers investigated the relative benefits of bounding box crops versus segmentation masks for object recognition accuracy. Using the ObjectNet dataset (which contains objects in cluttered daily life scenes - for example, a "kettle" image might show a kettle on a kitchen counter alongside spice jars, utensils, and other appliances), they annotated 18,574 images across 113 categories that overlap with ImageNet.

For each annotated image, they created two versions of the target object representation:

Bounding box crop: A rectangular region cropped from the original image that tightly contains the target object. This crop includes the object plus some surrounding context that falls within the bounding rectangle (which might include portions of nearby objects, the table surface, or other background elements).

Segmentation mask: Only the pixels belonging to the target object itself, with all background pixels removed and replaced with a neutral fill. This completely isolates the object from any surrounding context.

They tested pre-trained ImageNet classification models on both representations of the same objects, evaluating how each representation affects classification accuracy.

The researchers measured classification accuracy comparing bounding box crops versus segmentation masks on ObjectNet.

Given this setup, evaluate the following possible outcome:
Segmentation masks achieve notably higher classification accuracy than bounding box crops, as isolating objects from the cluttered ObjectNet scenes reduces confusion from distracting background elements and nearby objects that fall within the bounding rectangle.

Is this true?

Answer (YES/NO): YES